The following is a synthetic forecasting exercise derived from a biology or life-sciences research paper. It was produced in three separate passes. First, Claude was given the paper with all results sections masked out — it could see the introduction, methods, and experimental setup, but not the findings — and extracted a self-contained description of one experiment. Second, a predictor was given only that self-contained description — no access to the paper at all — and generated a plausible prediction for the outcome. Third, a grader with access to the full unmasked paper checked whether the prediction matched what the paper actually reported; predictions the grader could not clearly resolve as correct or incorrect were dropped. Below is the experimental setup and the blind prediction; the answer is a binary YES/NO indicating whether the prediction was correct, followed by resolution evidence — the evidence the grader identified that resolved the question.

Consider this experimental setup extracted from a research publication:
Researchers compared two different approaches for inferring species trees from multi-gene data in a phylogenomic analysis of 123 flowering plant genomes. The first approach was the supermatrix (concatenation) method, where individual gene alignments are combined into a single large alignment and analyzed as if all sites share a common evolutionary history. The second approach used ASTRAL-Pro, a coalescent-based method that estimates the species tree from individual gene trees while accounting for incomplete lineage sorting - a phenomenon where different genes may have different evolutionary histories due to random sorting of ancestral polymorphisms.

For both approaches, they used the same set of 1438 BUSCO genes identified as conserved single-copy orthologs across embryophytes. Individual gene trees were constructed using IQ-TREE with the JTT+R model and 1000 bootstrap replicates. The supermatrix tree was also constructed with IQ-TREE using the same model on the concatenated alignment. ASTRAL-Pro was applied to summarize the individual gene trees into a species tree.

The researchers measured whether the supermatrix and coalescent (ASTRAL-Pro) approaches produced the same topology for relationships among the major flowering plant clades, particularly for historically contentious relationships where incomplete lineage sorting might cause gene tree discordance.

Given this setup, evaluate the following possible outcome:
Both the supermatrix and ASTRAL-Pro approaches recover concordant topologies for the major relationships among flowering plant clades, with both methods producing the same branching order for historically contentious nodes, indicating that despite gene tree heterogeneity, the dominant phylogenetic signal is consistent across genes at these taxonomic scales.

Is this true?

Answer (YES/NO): NO